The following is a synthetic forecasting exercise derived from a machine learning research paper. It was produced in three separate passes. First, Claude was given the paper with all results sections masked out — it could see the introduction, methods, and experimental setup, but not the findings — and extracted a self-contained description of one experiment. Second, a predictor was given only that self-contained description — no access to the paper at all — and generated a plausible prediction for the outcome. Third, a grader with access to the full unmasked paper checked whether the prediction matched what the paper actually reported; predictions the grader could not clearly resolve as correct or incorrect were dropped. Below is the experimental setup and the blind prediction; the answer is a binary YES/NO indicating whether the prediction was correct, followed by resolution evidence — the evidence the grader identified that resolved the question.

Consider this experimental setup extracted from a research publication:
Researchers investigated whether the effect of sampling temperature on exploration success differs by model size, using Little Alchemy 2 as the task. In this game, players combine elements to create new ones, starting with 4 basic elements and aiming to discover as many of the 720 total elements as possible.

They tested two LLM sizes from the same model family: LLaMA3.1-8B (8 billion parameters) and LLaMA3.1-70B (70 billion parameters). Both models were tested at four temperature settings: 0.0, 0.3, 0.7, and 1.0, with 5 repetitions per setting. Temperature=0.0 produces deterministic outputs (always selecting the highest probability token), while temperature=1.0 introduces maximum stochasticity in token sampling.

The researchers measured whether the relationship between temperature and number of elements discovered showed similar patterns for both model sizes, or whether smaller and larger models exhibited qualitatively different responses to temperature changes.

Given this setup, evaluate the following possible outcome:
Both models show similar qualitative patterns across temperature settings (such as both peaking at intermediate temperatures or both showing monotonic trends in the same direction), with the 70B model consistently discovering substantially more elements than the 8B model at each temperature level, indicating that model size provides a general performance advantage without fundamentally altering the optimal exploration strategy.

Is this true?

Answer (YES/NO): YES